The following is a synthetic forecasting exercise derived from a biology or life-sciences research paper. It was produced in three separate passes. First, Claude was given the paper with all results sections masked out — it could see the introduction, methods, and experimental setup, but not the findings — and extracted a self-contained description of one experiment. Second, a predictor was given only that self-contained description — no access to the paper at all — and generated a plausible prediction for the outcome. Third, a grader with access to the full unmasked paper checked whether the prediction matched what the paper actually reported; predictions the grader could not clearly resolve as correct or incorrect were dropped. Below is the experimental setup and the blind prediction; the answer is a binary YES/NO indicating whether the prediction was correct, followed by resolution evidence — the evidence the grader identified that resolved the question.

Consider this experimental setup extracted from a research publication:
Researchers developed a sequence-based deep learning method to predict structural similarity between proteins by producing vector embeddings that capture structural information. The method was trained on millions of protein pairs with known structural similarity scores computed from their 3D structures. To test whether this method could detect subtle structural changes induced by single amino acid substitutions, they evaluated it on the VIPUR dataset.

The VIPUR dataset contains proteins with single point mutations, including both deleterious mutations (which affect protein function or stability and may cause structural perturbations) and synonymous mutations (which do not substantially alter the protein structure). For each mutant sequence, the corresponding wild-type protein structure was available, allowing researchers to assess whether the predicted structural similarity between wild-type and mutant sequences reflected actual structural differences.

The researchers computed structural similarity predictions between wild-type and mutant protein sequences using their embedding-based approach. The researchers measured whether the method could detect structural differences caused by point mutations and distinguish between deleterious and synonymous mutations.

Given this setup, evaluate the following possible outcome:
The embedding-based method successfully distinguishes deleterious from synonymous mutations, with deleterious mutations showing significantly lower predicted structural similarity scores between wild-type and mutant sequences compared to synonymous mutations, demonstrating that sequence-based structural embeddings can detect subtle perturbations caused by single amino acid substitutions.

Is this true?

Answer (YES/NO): NO